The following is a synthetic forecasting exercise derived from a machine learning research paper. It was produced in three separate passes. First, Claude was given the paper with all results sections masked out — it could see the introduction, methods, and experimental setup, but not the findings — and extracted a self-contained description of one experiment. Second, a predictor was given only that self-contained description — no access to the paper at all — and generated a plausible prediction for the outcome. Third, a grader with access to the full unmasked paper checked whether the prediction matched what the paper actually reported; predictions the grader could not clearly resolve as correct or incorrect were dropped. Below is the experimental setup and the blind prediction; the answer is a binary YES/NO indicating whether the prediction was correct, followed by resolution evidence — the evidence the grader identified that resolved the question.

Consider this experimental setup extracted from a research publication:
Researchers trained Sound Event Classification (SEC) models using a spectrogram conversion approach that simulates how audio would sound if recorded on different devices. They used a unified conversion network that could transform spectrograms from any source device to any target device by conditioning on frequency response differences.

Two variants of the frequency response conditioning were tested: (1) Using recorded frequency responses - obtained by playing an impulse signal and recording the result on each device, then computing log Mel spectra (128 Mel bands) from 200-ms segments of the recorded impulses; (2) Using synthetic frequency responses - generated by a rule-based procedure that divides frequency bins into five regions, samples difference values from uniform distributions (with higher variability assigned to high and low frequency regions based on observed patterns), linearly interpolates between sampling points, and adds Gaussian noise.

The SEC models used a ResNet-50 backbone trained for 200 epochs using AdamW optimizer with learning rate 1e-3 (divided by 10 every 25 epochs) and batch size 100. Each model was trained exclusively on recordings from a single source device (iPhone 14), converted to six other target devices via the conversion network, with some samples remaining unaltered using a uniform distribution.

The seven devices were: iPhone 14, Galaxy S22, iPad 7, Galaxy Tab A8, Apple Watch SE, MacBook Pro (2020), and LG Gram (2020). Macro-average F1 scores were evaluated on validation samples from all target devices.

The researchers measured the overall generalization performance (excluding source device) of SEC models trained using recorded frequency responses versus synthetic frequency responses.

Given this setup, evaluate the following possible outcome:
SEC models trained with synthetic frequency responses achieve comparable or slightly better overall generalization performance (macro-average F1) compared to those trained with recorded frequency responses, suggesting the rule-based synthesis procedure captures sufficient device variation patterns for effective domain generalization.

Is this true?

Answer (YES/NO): YES